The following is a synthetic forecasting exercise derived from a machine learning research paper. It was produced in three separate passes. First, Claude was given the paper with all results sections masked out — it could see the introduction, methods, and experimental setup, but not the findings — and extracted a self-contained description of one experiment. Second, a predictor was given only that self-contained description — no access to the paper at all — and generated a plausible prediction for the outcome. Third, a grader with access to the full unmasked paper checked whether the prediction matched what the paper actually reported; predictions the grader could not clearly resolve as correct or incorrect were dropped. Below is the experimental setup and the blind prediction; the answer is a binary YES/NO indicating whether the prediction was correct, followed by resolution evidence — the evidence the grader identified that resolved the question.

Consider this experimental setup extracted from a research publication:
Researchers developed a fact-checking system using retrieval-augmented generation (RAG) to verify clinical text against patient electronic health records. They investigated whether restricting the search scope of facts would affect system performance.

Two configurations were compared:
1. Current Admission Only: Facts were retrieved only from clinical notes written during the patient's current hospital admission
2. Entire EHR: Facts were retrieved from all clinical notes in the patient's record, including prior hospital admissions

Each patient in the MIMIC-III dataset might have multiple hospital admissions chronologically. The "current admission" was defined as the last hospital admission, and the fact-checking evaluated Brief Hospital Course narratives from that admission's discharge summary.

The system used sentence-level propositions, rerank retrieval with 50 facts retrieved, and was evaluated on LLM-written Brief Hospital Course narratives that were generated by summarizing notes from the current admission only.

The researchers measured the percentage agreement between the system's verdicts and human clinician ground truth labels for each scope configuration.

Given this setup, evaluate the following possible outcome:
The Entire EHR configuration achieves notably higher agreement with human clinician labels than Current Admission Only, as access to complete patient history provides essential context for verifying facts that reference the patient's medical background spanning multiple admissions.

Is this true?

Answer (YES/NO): YES